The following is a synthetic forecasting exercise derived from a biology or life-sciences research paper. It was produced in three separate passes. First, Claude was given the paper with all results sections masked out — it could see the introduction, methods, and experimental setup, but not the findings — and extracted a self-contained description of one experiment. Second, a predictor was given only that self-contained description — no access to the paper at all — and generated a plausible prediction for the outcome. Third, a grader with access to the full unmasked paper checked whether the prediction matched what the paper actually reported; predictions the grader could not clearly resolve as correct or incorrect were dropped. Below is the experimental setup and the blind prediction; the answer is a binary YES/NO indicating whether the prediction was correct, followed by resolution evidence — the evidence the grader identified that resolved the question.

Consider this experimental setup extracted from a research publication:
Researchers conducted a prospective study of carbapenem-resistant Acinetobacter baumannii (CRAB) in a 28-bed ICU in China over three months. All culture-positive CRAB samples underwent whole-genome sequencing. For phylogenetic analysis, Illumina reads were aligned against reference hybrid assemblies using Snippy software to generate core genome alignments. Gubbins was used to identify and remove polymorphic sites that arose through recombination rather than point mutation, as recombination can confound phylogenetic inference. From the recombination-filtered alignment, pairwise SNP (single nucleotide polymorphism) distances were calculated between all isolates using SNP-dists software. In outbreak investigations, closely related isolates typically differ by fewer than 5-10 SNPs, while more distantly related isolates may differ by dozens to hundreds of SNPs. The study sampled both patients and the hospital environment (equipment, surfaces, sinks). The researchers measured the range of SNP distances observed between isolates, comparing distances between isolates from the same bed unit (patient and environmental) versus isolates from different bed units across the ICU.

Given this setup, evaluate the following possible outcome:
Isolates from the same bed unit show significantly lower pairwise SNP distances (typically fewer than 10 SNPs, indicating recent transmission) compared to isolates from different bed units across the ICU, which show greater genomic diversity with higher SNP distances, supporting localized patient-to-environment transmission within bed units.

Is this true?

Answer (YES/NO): NO